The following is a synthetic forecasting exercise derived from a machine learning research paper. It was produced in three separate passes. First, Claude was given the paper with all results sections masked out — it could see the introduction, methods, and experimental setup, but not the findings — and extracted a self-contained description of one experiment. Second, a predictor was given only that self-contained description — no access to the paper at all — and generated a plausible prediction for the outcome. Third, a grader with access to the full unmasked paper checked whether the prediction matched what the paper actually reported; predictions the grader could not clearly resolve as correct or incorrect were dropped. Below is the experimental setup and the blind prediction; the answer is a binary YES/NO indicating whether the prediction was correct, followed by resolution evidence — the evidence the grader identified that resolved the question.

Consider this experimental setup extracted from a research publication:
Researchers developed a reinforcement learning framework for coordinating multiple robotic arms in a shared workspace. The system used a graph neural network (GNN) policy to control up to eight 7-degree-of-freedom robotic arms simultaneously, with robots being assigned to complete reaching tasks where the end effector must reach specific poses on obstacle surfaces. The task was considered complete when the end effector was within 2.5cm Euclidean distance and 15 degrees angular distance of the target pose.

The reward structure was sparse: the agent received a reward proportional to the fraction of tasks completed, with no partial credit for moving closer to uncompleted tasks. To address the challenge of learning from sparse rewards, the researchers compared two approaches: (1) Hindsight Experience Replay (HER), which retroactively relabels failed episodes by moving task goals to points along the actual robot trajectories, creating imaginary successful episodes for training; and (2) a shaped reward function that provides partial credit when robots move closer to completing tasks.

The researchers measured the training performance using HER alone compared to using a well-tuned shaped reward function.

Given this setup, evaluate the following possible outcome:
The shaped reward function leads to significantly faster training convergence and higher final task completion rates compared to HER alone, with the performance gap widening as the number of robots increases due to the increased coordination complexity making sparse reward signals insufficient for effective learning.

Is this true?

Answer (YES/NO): NO